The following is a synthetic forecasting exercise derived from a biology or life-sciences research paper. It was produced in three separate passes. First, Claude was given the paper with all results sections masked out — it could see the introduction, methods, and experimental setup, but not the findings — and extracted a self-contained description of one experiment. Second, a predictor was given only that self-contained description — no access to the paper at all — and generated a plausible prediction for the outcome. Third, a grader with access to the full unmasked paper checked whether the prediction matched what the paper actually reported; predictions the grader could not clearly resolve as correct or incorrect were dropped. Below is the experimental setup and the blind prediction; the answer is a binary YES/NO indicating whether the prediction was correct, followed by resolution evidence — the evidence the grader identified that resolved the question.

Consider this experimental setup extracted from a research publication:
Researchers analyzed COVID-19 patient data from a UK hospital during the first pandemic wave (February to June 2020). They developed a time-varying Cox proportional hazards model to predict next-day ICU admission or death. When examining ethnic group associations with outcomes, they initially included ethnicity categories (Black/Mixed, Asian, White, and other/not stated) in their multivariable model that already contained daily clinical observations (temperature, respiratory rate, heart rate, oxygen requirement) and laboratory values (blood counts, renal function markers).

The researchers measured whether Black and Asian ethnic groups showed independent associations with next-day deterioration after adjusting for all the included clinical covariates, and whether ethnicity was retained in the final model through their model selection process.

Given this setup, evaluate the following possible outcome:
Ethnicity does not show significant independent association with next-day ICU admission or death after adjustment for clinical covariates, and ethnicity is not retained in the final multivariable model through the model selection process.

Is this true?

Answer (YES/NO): YES